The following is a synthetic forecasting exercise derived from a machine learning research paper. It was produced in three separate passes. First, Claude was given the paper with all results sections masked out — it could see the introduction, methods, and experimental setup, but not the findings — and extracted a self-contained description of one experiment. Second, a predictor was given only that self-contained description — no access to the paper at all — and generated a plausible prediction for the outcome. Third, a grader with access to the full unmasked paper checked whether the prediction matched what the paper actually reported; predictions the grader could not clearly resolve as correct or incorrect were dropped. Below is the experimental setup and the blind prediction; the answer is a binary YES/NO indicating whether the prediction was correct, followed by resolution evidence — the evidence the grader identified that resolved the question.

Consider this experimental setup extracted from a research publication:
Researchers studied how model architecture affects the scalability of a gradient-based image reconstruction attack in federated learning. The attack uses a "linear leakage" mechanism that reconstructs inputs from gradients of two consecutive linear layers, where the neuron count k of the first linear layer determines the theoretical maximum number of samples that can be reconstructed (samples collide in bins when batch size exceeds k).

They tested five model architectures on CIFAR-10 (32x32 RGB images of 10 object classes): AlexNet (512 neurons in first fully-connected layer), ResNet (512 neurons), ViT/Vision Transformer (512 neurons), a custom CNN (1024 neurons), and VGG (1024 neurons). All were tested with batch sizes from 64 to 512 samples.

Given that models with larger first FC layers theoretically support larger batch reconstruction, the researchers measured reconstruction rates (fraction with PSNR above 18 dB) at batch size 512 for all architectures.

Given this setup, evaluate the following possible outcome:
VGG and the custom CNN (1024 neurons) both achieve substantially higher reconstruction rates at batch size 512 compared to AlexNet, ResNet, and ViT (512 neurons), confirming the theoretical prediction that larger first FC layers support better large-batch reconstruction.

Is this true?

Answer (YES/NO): YES